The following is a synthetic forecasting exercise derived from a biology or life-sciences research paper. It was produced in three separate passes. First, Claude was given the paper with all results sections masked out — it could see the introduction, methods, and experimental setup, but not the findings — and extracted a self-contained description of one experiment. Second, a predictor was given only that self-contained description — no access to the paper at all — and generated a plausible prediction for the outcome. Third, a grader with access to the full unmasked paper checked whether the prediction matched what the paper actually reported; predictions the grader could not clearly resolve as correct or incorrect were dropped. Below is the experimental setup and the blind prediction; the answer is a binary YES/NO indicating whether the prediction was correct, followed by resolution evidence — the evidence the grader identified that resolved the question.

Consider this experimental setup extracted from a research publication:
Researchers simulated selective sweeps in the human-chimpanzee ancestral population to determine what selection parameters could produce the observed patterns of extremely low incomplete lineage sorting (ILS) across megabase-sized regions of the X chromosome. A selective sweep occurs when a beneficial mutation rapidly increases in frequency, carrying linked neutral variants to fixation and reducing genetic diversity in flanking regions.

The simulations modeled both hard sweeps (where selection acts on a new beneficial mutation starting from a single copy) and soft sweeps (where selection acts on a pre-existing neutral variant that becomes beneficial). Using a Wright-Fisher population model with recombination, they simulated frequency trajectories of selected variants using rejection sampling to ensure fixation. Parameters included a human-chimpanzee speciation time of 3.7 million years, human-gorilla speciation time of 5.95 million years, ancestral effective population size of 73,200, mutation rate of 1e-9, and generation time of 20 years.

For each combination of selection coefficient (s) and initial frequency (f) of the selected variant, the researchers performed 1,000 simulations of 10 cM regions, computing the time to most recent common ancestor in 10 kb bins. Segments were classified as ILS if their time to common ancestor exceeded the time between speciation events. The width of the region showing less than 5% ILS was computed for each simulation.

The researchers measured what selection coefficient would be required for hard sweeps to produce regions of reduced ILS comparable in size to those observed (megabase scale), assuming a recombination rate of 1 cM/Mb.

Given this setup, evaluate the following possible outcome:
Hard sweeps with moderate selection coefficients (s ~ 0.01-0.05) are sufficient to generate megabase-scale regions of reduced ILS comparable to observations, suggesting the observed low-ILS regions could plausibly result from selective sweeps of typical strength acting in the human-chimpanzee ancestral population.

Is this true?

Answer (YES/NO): NO